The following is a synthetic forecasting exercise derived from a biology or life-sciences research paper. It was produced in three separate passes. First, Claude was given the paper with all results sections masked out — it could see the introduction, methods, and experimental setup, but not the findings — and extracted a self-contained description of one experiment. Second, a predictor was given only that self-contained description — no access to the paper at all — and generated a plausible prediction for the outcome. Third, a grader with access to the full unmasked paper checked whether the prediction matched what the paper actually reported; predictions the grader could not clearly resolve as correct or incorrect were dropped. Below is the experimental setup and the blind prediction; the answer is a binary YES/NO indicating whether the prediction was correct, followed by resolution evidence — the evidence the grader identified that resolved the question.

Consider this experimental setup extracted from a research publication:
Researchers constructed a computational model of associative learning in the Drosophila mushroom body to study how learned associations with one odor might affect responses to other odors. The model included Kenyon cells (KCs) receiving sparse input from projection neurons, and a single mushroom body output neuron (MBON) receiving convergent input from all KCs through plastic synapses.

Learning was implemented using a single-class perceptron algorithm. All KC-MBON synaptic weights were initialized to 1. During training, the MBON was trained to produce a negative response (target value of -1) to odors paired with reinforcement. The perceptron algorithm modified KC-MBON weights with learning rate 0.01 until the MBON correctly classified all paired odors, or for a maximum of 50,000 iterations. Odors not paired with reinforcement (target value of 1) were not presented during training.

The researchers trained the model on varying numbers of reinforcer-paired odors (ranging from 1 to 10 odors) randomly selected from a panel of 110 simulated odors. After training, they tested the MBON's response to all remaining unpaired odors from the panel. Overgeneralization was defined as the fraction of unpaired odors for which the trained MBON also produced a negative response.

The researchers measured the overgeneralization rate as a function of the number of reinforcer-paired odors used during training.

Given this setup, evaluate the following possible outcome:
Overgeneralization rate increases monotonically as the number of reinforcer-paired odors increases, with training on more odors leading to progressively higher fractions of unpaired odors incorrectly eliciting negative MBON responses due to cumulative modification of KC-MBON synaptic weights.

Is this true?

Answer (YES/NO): YES